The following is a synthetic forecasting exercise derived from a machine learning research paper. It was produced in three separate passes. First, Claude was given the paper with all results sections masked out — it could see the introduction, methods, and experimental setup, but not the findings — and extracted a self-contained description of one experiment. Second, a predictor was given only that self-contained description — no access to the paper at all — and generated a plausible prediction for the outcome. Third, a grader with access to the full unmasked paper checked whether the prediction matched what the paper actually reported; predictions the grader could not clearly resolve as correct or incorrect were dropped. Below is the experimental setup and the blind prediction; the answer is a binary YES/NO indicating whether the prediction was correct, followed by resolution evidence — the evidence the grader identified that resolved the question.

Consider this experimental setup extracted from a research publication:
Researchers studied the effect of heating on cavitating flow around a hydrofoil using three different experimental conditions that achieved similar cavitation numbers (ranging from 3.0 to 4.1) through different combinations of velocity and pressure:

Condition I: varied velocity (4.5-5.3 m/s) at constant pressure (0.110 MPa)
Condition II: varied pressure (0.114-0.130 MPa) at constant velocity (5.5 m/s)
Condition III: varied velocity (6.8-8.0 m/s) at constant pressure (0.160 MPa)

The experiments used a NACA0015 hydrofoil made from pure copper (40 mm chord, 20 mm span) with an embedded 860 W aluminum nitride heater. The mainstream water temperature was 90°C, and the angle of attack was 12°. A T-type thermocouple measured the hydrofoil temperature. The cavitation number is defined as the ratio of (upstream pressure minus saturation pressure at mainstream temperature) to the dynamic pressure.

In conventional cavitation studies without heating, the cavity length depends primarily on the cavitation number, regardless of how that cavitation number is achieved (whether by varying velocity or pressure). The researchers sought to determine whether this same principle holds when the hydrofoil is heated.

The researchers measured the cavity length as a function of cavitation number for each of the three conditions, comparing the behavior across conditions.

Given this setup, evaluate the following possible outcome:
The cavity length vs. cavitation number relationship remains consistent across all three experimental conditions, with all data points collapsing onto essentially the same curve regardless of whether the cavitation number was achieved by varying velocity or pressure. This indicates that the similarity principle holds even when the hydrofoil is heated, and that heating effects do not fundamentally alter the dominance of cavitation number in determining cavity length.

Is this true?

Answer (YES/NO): NO